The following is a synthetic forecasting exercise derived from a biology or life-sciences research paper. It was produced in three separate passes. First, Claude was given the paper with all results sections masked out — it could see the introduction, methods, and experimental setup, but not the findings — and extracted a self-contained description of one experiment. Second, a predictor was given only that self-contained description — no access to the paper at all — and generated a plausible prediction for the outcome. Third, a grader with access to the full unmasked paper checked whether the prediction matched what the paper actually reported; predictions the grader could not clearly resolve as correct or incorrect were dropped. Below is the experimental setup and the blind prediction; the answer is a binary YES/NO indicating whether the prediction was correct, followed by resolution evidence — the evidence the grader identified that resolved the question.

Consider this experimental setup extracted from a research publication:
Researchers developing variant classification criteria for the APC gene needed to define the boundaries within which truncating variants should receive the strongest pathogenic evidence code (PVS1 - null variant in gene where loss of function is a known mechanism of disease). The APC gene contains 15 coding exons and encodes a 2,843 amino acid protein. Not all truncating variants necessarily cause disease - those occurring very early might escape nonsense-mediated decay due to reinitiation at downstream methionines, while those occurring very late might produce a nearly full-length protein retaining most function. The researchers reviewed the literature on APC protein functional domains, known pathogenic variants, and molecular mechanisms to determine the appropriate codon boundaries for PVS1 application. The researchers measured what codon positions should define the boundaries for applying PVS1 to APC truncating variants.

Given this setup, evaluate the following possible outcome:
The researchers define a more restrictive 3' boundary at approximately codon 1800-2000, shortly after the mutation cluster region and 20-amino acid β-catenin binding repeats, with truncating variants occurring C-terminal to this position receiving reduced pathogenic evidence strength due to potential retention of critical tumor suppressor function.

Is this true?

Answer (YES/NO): NO